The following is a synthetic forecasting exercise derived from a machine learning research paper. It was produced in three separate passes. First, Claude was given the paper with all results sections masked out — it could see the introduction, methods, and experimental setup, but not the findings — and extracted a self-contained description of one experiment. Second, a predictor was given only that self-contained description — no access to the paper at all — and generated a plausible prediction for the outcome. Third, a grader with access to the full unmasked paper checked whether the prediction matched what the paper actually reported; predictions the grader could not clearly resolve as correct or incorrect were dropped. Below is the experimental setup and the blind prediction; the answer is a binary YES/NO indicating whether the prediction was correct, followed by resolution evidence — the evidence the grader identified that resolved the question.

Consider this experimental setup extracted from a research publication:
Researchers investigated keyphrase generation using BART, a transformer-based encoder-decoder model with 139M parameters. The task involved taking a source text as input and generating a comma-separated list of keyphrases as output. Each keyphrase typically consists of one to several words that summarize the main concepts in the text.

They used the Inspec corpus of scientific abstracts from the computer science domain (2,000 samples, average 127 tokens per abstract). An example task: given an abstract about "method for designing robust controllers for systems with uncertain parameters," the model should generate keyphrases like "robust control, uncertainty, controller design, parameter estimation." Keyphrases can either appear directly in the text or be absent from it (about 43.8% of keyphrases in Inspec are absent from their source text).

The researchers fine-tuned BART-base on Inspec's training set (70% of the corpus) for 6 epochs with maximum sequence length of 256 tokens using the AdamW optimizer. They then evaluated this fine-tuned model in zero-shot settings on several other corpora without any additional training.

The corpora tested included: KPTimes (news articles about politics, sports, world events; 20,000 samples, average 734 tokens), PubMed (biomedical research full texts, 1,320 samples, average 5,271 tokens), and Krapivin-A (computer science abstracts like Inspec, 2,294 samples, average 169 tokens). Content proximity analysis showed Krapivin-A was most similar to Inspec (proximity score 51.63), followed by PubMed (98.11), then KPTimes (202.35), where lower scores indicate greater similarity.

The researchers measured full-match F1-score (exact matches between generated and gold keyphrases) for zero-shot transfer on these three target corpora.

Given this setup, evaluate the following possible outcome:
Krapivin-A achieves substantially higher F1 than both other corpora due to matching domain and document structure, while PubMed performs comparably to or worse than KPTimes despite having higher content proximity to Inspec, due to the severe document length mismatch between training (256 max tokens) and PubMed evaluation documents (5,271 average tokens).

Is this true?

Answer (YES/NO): YES